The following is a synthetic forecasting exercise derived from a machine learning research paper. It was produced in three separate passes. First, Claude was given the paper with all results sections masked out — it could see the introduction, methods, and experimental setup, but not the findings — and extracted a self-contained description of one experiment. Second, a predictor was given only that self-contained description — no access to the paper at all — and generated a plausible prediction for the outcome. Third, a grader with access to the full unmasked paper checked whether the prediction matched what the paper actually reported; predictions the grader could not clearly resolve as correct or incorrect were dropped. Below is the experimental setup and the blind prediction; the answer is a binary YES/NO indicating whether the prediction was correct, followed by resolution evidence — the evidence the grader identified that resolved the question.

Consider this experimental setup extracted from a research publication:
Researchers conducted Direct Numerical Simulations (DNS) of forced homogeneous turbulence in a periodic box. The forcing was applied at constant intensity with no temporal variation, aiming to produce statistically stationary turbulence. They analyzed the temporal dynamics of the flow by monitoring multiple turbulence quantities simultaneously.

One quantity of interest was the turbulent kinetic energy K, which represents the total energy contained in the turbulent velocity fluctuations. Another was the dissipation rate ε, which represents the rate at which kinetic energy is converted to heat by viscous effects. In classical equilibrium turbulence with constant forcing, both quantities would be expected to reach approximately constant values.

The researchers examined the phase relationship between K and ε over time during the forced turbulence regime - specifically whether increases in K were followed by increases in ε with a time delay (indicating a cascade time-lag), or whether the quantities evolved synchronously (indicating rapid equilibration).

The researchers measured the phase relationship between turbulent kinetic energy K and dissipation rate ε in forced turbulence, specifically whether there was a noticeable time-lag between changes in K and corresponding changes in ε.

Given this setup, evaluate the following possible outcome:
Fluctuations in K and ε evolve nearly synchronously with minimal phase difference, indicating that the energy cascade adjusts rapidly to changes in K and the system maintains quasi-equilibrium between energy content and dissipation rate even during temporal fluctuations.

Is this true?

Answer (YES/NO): NO